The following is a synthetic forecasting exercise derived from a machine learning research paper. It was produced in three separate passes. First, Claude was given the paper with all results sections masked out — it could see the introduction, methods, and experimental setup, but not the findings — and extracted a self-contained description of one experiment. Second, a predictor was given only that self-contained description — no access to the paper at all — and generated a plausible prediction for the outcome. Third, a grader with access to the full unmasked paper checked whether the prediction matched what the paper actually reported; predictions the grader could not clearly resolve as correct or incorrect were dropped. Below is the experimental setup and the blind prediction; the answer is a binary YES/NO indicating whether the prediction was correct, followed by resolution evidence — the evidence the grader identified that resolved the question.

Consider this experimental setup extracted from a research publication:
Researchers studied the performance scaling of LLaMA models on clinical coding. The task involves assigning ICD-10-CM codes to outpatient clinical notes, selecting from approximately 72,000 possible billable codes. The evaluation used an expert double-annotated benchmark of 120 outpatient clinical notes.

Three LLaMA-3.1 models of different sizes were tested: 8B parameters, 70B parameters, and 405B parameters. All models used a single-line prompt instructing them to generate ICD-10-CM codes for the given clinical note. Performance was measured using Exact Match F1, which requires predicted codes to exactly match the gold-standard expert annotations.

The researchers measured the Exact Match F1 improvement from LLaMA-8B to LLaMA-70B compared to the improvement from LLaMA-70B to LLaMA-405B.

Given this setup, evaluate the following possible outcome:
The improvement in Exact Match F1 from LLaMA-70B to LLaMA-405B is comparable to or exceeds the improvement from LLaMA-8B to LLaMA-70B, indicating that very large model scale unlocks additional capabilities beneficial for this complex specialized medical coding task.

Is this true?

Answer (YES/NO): NO